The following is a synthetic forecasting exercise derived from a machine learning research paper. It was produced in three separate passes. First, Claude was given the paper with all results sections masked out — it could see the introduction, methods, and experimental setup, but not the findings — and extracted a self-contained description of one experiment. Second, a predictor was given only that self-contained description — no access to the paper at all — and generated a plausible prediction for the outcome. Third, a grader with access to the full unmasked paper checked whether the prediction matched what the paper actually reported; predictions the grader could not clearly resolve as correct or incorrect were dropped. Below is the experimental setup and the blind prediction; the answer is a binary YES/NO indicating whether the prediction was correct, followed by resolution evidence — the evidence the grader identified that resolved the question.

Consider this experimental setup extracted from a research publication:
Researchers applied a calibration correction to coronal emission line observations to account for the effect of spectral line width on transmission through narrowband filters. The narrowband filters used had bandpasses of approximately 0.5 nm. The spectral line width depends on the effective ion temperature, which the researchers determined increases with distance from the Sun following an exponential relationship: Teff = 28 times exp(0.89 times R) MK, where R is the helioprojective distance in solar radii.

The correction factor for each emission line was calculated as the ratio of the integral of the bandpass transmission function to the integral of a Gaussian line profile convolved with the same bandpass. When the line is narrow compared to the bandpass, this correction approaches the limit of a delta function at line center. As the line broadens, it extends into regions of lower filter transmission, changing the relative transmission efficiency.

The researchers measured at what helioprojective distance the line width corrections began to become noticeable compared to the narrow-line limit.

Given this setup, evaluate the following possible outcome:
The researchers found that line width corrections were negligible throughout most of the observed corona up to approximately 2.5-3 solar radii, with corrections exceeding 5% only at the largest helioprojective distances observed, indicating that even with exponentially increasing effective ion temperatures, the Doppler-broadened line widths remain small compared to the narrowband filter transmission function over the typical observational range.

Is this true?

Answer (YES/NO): NO